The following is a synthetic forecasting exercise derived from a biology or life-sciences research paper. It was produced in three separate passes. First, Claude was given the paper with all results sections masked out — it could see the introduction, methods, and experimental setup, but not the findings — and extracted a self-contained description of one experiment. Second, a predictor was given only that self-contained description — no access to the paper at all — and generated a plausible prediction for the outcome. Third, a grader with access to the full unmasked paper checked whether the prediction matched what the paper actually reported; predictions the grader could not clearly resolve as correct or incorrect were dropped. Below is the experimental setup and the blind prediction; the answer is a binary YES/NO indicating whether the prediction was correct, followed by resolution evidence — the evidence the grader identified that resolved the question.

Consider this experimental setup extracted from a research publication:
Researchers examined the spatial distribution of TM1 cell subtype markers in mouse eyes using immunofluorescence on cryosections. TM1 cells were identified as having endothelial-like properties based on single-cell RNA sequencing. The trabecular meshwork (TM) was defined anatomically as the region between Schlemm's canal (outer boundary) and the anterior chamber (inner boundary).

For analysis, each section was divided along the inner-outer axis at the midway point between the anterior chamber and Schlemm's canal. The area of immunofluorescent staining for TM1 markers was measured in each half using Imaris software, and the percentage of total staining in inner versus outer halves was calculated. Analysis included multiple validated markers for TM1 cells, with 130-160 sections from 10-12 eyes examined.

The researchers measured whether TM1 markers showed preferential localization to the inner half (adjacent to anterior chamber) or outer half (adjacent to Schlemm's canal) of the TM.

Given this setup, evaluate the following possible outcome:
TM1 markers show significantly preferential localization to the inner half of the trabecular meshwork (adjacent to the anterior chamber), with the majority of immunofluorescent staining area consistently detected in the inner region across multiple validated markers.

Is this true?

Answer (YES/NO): NO